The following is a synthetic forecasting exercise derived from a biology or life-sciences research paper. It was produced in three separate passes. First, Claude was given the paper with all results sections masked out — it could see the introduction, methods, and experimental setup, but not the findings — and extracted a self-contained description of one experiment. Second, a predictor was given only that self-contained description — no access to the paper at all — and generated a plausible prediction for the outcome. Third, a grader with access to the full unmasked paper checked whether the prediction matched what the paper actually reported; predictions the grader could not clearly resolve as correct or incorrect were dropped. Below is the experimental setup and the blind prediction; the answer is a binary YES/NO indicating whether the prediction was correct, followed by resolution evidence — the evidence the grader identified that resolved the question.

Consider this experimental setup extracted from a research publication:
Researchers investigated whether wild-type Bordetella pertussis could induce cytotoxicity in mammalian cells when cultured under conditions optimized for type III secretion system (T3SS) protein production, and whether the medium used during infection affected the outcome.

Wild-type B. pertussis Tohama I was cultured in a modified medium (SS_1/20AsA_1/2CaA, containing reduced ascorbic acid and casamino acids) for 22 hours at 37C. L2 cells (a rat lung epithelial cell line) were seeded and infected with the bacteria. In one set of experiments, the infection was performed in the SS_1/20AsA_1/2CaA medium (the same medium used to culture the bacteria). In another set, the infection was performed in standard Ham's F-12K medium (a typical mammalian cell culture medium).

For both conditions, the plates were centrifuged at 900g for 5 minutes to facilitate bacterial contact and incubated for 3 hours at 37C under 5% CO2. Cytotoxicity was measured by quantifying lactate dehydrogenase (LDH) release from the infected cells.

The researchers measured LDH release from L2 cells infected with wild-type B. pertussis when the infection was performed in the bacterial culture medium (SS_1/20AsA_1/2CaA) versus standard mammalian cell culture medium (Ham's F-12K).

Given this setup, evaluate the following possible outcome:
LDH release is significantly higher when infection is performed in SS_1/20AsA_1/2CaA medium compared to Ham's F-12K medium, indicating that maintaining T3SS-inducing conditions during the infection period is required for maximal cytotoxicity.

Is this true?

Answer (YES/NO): YES